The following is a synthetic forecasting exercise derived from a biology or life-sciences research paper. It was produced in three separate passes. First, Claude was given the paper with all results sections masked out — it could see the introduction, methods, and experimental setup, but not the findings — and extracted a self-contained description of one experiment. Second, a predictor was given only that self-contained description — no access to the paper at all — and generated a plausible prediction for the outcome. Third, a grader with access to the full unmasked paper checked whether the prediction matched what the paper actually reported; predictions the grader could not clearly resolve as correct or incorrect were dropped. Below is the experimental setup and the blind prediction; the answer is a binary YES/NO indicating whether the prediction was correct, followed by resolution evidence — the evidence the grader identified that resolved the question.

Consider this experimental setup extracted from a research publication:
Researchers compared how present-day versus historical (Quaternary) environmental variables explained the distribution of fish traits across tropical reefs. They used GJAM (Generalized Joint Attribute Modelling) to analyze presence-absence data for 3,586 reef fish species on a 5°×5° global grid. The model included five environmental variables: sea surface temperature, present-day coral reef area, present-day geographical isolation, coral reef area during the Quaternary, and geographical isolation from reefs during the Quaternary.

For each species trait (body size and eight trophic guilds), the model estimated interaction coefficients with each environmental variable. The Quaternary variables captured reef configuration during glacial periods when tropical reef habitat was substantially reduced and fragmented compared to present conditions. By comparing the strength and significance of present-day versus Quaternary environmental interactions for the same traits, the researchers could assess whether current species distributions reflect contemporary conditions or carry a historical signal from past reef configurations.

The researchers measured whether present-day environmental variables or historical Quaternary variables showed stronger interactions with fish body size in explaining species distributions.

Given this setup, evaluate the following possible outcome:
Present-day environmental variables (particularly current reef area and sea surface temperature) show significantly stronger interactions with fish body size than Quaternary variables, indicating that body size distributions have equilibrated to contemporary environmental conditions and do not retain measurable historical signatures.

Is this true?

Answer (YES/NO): NO